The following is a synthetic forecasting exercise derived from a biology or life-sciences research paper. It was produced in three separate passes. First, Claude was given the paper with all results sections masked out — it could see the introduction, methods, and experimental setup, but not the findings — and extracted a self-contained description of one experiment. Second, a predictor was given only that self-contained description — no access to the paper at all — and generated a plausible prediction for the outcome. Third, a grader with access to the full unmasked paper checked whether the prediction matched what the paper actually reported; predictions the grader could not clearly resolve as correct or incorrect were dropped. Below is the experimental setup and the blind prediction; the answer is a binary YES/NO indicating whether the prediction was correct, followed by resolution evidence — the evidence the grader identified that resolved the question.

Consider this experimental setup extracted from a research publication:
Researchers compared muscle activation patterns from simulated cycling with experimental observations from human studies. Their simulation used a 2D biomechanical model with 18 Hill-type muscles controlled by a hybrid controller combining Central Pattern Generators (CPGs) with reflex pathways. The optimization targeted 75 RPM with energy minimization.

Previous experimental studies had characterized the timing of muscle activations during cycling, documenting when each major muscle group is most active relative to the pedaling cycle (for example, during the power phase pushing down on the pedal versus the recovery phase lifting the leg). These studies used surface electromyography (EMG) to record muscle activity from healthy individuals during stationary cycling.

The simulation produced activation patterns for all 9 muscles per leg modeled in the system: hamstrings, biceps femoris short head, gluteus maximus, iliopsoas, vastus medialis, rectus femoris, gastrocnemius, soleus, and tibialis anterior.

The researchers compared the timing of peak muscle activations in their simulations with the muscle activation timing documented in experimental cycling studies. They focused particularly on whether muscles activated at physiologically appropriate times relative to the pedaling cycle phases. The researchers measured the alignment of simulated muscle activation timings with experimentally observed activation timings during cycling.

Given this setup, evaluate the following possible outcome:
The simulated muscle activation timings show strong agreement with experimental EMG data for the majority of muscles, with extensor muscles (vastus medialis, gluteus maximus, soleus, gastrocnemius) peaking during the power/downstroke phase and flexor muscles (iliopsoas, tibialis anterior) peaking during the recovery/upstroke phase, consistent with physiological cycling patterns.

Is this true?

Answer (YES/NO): NO